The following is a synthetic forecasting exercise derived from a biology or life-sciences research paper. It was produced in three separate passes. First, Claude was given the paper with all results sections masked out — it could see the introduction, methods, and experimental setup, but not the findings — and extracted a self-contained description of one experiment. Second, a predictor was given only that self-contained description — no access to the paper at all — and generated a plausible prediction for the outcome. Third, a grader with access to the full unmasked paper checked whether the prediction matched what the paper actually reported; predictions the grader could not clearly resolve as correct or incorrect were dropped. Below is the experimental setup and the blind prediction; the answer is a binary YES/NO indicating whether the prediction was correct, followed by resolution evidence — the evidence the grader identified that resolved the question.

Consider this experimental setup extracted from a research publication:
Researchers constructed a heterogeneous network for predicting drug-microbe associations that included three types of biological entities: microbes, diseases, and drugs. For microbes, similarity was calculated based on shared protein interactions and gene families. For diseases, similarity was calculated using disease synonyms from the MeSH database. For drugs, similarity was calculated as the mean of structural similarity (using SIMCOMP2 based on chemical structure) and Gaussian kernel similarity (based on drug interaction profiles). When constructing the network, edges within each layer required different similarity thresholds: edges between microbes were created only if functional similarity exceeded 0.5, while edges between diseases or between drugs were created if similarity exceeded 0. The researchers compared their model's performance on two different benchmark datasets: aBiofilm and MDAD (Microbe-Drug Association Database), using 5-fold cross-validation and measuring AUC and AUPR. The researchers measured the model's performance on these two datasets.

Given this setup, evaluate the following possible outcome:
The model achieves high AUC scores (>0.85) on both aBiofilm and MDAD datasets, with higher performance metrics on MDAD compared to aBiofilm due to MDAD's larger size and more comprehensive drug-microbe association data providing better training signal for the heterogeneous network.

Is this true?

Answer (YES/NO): YES